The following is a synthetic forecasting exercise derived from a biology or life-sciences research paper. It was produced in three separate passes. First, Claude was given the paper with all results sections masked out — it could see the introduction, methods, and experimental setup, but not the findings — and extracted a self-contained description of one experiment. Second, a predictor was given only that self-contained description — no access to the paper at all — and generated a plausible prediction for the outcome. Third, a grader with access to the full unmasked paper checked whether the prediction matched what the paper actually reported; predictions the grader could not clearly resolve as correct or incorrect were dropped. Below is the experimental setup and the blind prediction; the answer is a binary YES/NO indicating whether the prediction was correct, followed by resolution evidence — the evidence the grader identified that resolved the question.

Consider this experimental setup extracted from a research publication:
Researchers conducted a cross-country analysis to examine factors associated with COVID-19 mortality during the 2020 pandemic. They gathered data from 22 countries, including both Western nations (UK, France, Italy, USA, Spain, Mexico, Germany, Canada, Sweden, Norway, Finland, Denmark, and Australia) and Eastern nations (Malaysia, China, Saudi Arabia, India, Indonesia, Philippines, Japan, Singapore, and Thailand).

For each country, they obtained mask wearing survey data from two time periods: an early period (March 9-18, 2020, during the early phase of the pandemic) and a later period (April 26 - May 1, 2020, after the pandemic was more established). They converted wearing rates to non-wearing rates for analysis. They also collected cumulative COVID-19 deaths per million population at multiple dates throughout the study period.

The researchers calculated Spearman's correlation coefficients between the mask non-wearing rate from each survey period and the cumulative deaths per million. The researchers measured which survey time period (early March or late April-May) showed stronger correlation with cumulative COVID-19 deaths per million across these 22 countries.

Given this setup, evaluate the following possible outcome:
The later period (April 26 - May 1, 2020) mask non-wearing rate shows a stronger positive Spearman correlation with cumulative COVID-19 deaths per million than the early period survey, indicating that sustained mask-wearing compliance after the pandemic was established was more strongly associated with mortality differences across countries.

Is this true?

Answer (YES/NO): NO